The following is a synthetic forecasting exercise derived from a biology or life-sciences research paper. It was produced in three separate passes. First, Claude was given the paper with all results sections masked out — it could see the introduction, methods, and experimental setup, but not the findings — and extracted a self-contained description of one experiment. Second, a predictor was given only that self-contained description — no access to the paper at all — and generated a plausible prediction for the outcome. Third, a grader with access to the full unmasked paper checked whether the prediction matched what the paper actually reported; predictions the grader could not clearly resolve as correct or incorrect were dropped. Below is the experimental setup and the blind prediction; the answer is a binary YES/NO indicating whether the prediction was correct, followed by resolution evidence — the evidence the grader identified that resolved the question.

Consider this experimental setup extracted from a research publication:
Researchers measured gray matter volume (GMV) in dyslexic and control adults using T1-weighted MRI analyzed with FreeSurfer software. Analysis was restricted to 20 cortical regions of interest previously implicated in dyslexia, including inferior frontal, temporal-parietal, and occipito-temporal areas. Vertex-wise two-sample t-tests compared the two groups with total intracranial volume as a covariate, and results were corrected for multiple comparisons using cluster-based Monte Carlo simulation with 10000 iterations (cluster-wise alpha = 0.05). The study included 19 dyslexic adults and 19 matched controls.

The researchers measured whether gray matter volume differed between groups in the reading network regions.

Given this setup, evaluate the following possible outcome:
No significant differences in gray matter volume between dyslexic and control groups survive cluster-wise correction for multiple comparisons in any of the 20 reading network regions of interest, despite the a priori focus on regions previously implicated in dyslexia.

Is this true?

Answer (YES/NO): YES